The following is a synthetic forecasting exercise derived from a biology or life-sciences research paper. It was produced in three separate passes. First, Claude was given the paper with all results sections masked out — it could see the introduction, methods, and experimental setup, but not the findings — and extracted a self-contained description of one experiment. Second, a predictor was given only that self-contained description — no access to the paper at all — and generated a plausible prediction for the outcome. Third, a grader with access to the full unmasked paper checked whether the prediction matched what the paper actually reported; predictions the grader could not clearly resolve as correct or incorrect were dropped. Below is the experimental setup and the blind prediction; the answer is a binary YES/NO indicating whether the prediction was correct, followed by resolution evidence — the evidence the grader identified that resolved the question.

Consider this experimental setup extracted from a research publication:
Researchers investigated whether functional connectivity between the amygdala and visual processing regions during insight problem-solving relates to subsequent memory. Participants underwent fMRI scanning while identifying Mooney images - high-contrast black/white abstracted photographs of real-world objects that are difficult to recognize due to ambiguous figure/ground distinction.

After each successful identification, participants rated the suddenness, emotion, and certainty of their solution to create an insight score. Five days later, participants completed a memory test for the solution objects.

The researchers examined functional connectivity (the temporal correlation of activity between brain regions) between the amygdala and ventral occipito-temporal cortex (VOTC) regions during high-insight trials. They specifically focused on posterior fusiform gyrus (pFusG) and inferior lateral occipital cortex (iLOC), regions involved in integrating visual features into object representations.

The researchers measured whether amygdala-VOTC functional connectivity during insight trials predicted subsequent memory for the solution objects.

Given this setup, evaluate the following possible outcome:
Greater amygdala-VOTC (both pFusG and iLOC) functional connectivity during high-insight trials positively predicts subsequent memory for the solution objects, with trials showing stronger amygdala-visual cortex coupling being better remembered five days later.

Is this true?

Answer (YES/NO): NO